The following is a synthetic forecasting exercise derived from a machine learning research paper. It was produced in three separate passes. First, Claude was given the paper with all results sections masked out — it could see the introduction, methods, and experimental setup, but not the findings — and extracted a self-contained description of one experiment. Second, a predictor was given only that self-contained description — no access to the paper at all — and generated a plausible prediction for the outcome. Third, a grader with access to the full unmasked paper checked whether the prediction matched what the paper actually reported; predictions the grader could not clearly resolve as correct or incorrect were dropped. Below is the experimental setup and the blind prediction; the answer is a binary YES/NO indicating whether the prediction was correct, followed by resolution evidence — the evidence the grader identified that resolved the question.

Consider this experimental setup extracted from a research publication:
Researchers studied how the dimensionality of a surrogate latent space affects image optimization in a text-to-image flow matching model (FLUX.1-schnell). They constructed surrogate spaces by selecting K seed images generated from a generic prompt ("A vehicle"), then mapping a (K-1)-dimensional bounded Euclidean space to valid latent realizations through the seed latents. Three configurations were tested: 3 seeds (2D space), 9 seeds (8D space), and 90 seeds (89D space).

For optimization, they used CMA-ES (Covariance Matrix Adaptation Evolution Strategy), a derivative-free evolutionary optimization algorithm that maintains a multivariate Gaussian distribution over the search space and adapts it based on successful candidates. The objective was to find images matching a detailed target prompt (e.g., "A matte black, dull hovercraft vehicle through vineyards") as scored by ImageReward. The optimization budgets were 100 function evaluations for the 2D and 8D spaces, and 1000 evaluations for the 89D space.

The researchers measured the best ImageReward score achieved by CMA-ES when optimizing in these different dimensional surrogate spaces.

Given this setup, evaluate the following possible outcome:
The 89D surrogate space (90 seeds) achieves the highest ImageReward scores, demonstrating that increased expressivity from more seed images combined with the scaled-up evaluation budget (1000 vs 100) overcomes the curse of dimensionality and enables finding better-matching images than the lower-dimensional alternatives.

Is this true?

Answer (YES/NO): YES